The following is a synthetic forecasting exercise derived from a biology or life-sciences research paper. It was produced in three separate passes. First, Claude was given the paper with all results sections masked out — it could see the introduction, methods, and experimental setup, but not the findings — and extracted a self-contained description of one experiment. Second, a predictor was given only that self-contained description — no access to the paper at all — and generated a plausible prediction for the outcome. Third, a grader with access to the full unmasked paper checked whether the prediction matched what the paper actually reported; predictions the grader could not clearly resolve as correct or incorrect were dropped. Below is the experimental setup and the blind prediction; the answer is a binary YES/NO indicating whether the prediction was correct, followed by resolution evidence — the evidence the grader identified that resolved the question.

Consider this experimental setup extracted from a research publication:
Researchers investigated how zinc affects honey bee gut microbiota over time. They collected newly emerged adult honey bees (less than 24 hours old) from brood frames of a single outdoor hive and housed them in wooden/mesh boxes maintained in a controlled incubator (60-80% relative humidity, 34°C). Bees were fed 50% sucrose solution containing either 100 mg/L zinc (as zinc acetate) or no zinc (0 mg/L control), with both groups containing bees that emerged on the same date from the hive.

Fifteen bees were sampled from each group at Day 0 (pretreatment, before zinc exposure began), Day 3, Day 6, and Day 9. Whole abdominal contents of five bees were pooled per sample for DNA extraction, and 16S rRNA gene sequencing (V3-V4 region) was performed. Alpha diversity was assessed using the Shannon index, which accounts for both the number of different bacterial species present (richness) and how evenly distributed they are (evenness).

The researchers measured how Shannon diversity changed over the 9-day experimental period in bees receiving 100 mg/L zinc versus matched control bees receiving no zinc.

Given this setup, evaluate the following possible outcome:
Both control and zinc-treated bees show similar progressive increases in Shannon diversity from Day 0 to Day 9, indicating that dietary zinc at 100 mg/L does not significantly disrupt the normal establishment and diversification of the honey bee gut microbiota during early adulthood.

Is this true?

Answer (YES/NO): NO